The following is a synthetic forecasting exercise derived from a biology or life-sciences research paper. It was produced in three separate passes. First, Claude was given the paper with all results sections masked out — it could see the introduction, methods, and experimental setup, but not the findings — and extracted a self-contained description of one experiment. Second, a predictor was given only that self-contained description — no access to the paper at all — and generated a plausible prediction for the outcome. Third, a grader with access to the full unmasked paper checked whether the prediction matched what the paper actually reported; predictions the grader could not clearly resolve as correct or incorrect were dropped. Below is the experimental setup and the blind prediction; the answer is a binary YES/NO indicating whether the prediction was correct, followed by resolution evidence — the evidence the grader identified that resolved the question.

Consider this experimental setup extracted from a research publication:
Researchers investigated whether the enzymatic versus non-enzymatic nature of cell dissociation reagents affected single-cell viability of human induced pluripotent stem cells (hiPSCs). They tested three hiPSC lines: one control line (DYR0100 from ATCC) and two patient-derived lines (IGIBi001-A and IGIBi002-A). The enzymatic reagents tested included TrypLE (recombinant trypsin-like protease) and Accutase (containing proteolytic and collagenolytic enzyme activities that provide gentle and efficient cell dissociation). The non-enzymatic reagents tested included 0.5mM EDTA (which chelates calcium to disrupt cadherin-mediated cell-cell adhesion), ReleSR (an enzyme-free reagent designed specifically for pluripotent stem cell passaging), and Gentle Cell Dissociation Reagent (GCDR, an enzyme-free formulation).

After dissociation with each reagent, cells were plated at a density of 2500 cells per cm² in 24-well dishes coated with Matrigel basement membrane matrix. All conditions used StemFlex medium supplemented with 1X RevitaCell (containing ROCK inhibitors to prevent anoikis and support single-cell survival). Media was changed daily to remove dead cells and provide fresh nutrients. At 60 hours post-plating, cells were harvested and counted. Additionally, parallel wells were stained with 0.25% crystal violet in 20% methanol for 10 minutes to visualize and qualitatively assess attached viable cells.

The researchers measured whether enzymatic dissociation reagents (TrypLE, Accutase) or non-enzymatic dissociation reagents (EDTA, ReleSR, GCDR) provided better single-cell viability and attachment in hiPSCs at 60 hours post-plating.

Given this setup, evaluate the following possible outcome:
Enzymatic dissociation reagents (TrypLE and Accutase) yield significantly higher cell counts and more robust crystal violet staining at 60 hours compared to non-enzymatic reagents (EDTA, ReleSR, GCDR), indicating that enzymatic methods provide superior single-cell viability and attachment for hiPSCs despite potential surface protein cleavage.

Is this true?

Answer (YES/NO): NO